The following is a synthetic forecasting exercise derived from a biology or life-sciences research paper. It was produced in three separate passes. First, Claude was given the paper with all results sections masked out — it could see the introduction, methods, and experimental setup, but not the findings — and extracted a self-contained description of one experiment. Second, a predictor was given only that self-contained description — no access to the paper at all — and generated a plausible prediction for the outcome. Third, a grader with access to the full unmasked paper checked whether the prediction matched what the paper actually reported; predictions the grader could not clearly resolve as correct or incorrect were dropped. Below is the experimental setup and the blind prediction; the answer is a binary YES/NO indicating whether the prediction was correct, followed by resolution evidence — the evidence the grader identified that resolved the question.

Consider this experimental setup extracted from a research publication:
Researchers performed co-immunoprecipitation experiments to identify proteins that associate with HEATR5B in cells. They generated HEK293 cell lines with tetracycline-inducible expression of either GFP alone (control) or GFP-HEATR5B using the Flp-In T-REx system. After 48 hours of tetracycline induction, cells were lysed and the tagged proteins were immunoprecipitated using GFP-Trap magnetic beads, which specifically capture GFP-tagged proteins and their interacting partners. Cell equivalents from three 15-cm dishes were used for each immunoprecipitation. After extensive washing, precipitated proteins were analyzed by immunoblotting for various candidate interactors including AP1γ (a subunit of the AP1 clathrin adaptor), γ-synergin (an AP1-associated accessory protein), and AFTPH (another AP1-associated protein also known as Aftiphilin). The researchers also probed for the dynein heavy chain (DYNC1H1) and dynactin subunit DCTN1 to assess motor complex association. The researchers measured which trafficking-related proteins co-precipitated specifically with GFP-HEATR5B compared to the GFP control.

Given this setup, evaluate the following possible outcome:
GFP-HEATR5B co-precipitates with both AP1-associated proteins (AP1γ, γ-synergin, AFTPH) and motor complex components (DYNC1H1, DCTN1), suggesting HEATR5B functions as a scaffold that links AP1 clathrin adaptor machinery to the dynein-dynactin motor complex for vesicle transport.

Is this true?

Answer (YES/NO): YES